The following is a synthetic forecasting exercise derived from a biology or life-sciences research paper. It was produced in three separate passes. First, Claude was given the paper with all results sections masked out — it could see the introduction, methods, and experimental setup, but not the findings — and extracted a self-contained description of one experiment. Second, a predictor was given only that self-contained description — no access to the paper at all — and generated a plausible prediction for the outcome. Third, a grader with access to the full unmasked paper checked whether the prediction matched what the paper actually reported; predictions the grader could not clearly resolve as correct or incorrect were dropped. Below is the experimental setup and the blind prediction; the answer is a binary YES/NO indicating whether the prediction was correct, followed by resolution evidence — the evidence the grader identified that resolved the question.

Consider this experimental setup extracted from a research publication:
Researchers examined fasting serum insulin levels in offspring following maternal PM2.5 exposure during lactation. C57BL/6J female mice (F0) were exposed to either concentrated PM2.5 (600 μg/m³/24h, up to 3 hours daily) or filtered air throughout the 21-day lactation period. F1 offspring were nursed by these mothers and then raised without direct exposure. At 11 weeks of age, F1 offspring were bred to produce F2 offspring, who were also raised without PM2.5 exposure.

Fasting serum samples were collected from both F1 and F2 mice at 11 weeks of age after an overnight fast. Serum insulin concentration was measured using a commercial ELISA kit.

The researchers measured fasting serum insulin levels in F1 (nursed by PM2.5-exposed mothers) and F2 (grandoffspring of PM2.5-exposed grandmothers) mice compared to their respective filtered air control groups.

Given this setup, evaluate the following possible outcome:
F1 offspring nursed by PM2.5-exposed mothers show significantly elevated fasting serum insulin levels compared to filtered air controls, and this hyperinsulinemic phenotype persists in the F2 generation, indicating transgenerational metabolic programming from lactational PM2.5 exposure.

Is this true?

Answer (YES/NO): NO